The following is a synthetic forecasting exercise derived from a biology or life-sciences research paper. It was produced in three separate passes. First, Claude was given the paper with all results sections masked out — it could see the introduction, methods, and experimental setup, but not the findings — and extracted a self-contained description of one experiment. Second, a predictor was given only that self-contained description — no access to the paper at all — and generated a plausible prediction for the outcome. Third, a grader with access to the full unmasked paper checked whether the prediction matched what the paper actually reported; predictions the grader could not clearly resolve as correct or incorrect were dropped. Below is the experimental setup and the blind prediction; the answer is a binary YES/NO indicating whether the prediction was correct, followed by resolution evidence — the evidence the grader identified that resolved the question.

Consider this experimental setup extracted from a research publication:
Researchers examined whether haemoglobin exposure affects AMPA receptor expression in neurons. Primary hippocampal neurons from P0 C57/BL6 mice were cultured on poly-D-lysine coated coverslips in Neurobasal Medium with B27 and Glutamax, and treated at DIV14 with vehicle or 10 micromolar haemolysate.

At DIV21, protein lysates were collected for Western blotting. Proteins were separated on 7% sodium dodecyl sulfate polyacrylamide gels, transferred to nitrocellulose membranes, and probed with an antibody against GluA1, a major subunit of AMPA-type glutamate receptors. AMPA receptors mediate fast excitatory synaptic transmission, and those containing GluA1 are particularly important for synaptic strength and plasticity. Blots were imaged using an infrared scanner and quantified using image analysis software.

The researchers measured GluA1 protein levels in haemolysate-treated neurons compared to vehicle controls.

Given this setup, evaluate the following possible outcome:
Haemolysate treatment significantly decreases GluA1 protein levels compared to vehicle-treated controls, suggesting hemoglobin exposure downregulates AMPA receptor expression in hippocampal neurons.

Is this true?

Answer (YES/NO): YES